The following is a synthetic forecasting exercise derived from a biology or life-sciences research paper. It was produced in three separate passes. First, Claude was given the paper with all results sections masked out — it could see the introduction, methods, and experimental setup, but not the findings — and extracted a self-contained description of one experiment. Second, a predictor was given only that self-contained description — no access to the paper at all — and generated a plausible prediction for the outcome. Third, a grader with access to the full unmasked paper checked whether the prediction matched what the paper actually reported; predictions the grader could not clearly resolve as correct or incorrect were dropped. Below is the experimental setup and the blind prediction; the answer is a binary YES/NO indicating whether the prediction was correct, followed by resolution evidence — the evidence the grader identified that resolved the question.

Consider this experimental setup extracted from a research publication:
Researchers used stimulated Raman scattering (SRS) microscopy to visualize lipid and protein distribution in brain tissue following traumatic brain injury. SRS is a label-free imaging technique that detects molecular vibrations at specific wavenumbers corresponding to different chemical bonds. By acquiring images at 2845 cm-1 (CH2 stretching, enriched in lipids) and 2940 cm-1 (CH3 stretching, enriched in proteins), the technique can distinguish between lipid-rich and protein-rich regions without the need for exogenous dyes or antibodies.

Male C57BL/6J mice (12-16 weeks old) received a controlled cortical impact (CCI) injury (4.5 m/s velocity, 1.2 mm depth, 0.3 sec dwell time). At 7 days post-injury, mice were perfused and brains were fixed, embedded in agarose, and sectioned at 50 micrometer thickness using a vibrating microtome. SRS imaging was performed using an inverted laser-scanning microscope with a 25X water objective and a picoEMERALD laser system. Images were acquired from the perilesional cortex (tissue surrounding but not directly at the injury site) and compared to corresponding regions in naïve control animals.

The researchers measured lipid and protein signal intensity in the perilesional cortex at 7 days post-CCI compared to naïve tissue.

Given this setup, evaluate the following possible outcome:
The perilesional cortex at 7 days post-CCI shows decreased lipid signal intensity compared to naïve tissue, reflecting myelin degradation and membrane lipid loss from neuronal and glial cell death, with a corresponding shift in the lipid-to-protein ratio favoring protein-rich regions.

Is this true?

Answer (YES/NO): NO